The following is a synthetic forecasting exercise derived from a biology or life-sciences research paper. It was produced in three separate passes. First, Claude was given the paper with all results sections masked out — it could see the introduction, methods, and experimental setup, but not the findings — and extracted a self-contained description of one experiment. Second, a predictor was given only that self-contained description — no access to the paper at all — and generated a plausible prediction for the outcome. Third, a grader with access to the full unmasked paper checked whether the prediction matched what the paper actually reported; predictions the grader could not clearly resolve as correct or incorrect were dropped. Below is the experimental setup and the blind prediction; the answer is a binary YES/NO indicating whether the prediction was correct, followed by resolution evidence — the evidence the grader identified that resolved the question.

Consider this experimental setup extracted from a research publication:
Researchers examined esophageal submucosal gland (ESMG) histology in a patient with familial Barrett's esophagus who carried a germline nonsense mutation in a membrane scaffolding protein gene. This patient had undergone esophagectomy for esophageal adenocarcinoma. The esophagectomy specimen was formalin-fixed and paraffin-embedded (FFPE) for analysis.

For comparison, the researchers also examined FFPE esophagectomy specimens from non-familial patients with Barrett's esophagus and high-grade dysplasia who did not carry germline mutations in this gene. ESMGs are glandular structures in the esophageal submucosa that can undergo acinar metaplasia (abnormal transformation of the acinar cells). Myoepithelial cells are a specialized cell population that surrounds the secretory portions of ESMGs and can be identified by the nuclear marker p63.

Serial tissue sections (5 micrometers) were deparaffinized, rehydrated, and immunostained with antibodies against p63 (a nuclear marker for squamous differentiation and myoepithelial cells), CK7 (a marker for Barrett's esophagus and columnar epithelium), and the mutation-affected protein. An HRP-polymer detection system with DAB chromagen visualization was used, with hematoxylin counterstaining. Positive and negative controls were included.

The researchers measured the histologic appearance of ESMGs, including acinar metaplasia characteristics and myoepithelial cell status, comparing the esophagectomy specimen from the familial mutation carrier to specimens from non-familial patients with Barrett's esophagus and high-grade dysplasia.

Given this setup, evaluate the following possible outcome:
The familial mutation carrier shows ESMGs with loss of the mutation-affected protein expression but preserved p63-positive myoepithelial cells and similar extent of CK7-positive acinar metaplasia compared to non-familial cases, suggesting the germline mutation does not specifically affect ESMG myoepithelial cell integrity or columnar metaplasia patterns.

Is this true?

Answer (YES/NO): NO